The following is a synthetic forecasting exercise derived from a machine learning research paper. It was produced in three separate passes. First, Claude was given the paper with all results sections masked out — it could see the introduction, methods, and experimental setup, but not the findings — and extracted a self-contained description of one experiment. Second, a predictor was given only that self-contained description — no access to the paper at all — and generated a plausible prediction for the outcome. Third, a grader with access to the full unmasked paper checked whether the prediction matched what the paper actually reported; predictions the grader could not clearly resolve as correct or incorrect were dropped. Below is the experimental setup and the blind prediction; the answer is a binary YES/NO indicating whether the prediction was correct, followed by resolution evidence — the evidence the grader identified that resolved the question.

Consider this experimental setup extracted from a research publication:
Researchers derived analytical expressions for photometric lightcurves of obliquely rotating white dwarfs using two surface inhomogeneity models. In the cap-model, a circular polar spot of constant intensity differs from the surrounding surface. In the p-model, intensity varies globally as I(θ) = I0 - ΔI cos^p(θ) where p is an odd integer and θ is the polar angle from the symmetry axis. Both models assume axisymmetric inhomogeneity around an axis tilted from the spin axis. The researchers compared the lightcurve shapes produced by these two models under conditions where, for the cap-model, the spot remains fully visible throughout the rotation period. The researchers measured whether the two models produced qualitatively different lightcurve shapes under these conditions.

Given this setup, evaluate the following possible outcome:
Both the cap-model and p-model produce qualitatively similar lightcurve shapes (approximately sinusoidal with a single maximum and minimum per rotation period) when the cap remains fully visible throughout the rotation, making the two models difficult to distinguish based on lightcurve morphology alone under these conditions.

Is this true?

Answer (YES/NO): YES